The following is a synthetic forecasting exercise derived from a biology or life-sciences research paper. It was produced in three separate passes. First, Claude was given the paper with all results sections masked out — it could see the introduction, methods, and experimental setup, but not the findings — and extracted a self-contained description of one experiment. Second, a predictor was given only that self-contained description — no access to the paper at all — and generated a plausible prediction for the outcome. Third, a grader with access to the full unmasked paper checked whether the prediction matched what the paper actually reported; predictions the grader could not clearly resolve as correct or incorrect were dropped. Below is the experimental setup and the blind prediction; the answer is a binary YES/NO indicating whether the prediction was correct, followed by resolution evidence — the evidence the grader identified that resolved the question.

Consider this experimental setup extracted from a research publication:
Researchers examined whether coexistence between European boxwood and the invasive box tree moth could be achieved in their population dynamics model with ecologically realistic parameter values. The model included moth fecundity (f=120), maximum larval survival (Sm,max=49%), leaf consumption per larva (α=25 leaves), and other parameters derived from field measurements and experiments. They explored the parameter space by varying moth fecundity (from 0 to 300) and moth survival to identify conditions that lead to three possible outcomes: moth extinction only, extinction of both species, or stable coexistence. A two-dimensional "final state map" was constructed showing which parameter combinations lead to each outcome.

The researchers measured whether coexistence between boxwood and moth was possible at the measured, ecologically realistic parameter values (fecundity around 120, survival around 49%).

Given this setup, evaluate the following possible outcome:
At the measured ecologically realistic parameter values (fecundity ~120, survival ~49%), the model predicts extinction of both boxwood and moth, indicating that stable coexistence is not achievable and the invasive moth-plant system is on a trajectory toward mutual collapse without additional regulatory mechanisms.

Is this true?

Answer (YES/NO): NO